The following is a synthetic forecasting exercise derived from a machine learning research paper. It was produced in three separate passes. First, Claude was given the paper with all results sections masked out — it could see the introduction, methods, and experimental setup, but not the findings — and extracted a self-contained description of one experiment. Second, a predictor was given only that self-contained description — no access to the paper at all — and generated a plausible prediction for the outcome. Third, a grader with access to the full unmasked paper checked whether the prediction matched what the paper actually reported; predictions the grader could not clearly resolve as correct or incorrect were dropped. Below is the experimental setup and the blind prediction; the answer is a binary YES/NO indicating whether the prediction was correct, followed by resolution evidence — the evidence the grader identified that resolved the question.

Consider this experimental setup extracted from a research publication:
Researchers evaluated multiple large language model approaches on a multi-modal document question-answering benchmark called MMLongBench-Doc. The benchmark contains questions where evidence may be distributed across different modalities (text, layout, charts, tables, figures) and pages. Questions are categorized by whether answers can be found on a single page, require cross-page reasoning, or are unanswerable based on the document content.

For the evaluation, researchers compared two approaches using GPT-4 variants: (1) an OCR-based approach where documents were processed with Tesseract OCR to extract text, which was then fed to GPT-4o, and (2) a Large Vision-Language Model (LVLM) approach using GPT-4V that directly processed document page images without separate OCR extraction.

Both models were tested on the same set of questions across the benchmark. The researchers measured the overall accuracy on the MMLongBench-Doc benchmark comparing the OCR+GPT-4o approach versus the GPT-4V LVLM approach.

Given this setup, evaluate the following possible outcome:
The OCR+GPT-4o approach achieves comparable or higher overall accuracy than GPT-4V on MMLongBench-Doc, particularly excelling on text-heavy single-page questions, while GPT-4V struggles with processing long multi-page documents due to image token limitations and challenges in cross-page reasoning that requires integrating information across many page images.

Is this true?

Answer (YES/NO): NO